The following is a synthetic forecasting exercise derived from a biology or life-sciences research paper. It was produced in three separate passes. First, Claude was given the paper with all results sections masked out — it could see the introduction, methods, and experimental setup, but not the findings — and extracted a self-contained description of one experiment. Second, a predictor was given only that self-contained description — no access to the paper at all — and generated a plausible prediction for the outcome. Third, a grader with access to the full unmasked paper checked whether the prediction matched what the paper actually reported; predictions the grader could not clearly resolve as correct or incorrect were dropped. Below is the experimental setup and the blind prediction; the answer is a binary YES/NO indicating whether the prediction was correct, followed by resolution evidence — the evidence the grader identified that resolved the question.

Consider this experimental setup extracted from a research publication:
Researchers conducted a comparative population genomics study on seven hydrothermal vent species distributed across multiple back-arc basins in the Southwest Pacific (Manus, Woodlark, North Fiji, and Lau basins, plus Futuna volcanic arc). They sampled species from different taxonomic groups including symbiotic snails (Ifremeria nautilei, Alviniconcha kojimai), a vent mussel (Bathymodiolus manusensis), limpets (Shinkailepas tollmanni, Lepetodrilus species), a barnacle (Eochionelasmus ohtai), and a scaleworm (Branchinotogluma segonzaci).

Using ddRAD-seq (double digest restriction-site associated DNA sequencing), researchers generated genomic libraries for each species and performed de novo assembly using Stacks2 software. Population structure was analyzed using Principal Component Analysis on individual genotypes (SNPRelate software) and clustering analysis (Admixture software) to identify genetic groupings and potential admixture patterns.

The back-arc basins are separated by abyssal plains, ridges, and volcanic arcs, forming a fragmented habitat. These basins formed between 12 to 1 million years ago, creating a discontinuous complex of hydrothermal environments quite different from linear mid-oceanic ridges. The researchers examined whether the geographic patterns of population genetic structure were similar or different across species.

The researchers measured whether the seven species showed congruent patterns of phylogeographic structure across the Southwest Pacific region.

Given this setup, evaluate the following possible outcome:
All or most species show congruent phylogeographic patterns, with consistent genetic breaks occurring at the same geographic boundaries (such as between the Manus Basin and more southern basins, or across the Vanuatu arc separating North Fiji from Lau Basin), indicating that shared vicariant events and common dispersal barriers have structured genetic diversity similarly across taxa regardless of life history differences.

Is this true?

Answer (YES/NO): YES